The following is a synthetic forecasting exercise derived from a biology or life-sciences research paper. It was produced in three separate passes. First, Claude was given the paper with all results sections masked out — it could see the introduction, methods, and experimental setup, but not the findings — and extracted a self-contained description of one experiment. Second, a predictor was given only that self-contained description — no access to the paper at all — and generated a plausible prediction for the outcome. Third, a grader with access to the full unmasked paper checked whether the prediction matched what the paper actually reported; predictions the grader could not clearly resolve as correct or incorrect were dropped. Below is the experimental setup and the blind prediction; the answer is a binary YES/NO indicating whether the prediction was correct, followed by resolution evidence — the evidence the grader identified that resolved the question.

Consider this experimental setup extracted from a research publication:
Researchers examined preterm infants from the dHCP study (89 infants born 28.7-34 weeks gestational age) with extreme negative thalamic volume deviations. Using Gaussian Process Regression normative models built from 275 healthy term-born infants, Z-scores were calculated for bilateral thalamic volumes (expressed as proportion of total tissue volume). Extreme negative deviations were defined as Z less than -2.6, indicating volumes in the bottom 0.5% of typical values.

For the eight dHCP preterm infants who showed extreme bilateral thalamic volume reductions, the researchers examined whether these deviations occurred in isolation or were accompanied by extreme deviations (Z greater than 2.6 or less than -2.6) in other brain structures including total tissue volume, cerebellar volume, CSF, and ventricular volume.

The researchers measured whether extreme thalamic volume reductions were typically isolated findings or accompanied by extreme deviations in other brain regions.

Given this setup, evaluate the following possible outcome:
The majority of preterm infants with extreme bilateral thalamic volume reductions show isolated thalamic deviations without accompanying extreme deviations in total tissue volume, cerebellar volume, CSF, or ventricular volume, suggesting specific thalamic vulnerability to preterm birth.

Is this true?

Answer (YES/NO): YES